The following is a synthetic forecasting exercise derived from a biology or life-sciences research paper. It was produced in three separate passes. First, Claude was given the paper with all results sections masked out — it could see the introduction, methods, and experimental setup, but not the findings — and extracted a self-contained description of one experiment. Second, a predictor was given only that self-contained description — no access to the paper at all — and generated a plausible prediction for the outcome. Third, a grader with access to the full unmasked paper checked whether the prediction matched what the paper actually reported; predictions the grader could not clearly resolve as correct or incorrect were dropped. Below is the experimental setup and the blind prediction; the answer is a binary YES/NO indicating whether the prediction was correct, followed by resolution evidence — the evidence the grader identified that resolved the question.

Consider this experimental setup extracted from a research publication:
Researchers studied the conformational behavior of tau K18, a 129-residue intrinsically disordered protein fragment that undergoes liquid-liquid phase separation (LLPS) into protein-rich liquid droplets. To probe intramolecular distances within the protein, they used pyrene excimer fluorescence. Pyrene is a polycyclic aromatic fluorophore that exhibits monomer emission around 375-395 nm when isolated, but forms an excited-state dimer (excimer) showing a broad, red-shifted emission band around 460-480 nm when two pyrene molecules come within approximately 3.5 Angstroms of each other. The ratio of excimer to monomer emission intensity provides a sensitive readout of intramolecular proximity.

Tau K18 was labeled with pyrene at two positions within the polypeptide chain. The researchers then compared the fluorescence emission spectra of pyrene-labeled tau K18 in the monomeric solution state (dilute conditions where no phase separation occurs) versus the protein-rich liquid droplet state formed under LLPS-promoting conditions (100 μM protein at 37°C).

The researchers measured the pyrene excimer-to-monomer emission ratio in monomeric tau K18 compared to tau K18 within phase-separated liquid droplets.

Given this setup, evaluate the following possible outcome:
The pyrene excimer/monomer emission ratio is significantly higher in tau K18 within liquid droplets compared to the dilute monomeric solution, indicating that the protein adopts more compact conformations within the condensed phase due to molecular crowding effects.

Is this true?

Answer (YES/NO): NO